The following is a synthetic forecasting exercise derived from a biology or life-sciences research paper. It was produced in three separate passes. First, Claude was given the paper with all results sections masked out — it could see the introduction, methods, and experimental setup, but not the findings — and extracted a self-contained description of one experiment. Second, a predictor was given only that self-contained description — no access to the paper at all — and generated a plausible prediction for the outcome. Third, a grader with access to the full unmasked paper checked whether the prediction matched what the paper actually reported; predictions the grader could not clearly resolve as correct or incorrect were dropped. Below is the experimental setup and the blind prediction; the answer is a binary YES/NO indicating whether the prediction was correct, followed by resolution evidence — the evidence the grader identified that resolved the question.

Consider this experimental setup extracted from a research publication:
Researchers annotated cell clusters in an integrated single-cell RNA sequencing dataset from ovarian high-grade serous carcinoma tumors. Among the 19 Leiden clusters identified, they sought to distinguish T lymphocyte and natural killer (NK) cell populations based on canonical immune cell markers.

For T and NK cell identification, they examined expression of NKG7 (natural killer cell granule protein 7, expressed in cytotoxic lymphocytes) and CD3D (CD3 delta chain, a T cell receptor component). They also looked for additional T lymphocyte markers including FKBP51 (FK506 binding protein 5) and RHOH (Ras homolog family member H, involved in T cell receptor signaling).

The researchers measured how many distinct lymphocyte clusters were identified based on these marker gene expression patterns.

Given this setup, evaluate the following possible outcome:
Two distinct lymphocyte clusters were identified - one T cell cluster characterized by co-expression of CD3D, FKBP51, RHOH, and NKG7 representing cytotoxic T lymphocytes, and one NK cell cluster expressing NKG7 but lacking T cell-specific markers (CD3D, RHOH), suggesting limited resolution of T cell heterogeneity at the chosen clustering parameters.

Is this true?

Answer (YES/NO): NO